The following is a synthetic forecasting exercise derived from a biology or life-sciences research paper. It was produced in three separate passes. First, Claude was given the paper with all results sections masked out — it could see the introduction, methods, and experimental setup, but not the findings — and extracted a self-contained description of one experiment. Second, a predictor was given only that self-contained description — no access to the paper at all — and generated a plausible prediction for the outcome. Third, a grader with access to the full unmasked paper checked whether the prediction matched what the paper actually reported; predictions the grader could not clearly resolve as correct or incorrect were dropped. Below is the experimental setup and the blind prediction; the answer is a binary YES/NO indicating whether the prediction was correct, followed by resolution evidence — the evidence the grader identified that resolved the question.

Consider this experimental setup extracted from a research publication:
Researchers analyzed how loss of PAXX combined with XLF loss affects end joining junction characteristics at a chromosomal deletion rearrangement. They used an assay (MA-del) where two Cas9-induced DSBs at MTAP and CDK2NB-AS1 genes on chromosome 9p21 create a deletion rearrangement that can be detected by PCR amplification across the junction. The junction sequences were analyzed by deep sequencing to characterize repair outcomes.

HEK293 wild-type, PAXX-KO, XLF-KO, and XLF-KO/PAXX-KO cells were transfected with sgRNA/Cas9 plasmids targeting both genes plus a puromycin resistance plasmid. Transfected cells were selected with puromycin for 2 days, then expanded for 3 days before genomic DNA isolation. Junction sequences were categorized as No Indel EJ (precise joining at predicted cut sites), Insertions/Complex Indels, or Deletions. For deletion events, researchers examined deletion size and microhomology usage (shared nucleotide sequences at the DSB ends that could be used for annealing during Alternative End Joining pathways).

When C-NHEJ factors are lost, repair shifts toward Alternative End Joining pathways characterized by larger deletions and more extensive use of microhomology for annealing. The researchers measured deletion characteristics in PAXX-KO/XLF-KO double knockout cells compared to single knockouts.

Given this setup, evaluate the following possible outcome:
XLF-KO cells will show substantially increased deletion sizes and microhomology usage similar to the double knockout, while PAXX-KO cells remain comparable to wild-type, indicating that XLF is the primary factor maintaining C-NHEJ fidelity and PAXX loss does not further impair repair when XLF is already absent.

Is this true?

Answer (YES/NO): YES